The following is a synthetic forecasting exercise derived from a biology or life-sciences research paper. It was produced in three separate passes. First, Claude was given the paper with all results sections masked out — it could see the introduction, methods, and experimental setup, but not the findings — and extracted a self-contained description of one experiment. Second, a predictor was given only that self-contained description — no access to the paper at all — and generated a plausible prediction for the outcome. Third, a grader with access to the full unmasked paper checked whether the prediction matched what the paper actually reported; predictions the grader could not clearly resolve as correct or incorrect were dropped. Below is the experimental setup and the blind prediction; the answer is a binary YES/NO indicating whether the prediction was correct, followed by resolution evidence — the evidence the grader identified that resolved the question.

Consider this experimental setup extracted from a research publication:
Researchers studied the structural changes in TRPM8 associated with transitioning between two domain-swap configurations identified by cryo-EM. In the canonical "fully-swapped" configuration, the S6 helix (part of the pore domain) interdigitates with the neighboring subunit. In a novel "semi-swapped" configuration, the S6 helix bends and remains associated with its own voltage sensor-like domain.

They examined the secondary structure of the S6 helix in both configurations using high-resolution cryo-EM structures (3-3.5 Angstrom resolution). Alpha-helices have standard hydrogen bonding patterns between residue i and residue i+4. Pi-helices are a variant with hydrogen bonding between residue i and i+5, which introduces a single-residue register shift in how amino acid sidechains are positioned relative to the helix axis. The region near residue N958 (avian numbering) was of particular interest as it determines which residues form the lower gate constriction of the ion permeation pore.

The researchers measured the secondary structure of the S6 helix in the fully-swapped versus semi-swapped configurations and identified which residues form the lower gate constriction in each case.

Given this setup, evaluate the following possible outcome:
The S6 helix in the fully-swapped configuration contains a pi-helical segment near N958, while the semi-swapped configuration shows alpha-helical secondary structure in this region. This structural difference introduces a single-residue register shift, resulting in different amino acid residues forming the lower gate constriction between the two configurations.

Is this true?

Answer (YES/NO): YES